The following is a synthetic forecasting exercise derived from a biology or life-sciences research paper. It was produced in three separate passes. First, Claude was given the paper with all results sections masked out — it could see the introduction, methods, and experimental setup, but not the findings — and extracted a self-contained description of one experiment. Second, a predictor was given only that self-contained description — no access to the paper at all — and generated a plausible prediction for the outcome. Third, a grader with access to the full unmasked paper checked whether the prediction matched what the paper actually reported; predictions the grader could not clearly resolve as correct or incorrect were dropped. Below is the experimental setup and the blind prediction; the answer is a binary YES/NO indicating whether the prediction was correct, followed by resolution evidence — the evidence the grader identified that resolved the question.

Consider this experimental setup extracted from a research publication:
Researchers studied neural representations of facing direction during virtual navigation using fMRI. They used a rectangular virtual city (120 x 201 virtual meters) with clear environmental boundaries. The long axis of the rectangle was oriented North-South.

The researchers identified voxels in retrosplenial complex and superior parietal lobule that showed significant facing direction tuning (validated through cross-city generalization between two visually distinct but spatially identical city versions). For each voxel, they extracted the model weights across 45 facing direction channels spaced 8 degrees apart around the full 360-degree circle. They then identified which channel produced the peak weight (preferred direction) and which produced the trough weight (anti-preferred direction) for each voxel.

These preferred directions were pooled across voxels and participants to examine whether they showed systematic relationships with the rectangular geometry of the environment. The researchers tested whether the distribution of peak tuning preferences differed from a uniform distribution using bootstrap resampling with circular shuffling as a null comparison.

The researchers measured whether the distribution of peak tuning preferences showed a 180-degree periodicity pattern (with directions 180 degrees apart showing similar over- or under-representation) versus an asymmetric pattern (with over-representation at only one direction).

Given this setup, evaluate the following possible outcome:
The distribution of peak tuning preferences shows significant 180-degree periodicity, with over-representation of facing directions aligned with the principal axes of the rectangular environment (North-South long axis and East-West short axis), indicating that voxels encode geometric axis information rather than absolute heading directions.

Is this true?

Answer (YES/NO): NO